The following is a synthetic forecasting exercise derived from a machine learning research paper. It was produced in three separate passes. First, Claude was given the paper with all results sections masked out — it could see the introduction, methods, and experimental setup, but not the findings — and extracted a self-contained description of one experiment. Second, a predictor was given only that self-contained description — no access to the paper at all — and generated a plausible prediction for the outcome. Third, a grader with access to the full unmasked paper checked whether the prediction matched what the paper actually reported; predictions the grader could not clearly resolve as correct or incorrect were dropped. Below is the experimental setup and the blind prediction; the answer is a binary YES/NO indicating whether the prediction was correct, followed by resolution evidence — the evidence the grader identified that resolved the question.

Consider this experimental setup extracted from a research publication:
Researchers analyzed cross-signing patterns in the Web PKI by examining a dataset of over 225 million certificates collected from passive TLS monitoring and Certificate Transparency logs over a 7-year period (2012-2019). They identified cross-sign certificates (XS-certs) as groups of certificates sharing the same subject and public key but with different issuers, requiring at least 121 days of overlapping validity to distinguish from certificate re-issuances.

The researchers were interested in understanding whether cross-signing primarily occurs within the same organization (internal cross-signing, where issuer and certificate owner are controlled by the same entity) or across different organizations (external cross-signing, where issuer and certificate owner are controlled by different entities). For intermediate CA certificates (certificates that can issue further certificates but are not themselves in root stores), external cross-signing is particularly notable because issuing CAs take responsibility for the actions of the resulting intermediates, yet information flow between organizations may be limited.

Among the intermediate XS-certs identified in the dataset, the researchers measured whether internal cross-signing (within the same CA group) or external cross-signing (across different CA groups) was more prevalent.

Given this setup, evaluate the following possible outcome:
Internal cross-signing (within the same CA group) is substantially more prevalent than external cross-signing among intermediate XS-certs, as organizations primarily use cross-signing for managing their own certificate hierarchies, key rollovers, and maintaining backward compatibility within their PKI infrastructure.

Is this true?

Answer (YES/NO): NO